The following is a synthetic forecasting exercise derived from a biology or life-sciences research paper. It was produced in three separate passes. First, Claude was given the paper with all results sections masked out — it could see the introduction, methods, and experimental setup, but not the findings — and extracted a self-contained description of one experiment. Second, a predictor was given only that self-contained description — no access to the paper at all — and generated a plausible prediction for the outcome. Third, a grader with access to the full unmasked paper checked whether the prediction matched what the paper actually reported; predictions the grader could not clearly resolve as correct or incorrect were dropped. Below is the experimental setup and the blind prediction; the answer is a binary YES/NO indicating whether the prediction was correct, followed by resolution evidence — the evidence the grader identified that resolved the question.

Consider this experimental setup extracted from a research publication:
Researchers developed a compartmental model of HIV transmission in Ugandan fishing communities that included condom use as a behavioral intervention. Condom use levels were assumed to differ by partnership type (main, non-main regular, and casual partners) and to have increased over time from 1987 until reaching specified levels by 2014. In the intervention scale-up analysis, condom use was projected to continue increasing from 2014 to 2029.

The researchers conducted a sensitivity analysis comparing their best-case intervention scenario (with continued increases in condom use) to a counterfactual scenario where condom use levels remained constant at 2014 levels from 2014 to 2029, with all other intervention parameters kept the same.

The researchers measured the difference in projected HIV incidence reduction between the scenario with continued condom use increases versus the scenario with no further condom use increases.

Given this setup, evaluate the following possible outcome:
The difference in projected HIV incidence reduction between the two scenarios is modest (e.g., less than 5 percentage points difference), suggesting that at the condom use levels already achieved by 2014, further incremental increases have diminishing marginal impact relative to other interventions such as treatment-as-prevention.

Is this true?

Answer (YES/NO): NO